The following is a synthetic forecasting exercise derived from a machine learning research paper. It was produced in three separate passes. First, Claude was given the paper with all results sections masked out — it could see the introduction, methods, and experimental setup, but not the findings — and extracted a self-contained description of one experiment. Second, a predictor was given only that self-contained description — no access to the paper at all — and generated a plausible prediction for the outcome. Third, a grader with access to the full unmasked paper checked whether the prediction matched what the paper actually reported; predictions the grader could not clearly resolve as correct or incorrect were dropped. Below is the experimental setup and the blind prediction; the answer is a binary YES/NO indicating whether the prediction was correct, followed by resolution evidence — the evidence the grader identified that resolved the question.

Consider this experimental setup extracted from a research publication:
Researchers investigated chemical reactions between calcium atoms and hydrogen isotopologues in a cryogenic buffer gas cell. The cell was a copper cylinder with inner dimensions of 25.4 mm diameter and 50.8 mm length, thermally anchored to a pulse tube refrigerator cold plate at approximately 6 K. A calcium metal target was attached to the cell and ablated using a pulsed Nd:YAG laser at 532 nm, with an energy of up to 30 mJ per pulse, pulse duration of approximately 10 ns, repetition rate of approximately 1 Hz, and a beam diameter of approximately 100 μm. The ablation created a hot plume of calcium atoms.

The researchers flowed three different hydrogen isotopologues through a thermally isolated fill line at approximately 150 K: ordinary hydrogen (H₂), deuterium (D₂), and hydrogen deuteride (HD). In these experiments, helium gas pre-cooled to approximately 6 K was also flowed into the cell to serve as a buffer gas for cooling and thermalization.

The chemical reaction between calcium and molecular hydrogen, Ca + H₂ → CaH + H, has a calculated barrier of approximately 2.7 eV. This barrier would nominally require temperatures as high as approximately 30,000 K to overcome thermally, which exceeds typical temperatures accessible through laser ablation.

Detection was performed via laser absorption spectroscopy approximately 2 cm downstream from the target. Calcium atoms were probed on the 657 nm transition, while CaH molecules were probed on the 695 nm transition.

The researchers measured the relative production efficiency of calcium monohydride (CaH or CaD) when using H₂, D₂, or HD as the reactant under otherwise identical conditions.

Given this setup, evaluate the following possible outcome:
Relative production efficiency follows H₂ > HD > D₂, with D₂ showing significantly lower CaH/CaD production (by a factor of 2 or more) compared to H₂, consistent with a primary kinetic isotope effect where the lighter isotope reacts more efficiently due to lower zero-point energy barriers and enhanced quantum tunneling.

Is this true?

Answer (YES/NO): NO